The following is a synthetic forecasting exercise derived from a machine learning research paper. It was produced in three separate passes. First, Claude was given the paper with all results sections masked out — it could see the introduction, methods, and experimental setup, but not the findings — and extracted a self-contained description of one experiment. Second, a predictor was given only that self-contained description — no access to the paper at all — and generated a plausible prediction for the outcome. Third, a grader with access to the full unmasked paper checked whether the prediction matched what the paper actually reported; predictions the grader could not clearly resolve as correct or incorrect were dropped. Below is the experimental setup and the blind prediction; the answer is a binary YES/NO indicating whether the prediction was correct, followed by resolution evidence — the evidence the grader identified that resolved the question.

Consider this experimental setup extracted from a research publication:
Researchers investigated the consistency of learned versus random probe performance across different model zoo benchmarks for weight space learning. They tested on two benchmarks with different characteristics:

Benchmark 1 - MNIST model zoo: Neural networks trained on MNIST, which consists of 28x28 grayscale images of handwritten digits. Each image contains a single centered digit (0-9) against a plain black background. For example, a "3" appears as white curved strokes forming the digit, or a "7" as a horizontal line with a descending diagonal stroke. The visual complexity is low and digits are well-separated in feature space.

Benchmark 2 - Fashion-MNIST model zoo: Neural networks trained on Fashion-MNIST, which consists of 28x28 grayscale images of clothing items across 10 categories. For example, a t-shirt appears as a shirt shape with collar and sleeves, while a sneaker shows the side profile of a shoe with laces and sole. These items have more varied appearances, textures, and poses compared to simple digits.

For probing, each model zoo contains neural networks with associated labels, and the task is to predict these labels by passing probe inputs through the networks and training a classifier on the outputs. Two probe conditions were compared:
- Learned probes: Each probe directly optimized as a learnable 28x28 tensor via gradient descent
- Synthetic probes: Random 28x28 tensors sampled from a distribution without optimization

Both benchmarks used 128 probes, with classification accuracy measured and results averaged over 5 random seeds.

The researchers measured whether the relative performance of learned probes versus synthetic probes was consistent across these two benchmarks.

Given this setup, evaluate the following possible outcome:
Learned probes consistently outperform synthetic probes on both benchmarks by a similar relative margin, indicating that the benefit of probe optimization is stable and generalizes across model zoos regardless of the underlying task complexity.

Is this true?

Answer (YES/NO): NO